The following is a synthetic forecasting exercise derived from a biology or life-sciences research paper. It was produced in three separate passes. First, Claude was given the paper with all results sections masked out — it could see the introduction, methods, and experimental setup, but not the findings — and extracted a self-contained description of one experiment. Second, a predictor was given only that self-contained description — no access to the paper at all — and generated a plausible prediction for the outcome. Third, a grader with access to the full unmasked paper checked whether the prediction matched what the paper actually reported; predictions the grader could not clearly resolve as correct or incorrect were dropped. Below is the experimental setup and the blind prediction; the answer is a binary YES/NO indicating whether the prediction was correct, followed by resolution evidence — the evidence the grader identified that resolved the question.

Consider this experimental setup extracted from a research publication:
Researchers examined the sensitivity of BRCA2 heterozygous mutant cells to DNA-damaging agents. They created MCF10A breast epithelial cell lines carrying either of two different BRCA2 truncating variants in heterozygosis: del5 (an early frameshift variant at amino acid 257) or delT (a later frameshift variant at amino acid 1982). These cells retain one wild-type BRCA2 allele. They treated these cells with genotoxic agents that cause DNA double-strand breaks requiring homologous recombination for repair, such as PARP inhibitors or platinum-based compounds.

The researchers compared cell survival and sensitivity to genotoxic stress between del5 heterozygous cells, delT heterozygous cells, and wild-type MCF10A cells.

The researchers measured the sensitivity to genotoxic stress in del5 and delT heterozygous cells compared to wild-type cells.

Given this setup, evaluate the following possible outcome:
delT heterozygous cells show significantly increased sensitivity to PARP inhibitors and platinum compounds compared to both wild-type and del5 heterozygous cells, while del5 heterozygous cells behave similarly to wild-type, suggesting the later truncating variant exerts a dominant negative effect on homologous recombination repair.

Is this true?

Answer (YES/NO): NO